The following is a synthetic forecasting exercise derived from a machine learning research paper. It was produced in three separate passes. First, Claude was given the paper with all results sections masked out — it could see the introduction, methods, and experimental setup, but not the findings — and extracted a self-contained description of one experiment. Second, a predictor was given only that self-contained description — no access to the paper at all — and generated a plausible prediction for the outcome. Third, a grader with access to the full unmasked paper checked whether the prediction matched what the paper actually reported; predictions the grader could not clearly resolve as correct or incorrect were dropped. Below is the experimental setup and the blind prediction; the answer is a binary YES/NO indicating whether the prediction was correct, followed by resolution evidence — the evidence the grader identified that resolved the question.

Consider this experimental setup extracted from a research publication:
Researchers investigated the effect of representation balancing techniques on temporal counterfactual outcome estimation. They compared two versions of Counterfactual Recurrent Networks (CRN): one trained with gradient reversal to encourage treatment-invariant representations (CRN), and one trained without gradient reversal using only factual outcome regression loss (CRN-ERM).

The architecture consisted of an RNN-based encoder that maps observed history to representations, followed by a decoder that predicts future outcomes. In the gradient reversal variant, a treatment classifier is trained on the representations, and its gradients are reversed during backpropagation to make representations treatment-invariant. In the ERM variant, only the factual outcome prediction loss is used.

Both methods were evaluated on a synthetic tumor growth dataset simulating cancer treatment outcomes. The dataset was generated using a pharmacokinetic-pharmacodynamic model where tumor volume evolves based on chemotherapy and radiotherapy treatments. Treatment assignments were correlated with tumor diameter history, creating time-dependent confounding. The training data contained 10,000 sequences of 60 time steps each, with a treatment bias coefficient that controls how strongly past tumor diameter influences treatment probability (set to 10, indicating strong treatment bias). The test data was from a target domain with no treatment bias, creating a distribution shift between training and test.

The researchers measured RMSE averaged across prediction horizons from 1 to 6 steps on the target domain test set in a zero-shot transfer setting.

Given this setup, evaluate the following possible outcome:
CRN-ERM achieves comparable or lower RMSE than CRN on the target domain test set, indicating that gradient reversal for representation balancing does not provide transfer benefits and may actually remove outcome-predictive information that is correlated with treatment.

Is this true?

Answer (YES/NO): YES